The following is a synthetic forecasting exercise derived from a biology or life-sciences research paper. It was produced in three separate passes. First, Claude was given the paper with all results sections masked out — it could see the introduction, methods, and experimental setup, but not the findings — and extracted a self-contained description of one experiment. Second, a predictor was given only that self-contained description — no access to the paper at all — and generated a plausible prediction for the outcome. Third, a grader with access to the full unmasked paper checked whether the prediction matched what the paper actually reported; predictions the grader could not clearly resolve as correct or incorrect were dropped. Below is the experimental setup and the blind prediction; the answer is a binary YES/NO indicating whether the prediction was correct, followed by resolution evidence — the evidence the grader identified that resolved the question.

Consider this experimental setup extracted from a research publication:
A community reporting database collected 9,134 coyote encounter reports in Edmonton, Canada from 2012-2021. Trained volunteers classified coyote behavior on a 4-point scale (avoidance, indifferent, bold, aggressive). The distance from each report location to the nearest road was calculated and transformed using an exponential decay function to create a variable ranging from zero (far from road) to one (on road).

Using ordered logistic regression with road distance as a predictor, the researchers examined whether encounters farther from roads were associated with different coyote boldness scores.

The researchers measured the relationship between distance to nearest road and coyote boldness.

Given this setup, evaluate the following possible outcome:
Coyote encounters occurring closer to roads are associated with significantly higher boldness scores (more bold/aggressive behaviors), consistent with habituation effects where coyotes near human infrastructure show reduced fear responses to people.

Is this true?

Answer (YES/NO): NO